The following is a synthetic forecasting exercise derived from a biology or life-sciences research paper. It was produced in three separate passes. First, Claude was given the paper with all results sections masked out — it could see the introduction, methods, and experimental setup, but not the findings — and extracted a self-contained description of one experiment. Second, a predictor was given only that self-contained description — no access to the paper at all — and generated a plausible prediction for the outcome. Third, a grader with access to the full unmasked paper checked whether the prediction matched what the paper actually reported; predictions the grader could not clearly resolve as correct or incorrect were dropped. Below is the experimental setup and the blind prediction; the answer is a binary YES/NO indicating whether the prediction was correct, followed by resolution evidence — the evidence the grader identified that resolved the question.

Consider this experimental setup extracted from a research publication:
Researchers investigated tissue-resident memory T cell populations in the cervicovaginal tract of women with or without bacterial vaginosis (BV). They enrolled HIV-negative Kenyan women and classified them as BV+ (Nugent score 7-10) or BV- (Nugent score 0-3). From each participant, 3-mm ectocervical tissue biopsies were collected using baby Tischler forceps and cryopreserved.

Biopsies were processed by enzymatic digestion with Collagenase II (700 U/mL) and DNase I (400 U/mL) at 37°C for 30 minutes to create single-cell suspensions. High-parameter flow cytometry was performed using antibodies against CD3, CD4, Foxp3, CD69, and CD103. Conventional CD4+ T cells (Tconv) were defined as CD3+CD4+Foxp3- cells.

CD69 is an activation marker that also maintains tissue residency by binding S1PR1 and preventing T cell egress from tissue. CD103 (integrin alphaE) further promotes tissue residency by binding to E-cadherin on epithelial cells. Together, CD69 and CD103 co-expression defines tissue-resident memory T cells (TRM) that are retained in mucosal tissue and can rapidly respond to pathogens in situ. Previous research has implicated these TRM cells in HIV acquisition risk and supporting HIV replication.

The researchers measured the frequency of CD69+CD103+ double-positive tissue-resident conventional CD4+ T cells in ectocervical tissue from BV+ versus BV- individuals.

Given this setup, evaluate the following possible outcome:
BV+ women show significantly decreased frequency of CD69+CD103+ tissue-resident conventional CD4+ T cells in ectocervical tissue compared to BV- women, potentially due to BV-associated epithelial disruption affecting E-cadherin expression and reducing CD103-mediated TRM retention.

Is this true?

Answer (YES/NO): NO